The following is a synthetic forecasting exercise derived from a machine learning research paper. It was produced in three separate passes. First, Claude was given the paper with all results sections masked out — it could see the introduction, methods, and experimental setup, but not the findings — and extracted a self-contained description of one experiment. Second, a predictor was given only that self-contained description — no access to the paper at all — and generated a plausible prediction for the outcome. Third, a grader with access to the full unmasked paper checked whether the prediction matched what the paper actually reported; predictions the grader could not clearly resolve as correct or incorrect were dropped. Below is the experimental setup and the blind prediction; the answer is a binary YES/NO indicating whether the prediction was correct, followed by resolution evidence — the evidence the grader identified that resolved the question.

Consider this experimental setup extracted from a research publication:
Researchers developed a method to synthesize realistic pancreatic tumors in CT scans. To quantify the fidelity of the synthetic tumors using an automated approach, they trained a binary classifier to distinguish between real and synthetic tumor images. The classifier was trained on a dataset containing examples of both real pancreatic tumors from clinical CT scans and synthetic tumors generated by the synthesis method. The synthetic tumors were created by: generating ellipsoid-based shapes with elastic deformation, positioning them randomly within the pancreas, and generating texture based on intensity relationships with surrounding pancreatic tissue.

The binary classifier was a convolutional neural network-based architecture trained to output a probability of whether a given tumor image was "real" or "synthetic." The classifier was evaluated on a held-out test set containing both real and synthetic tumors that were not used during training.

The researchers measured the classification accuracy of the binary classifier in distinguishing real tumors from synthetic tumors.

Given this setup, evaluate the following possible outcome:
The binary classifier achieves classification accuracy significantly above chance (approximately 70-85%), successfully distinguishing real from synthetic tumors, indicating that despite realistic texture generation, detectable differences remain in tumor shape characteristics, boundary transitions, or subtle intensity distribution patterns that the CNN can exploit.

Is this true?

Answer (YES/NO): NO